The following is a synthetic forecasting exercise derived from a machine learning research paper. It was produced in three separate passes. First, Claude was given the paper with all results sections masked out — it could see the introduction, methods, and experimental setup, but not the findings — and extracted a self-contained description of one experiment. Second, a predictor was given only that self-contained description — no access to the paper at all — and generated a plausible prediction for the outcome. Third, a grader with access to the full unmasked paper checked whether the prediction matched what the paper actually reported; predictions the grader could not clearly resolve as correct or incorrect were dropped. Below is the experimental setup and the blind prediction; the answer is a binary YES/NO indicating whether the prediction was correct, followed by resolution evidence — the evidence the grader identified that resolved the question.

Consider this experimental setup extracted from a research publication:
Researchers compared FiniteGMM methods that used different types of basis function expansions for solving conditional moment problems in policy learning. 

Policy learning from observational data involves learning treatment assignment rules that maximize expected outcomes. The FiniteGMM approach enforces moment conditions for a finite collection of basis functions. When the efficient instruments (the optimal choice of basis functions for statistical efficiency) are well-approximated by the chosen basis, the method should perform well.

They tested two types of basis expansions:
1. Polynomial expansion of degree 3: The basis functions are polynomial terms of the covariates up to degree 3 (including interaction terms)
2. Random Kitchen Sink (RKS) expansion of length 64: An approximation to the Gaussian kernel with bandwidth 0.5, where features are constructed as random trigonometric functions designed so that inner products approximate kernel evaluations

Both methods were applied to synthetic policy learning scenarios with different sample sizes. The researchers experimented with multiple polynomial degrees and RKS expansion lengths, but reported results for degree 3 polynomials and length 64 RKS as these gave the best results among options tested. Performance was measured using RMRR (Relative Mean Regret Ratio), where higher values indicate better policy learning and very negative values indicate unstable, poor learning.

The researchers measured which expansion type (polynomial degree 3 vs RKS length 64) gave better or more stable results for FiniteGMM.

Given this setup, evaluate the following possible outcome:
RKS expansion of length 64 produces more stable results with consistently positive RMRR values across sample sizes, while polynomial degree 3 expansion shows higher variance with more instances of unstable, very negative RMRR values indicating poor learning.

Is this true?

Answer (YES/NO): NO